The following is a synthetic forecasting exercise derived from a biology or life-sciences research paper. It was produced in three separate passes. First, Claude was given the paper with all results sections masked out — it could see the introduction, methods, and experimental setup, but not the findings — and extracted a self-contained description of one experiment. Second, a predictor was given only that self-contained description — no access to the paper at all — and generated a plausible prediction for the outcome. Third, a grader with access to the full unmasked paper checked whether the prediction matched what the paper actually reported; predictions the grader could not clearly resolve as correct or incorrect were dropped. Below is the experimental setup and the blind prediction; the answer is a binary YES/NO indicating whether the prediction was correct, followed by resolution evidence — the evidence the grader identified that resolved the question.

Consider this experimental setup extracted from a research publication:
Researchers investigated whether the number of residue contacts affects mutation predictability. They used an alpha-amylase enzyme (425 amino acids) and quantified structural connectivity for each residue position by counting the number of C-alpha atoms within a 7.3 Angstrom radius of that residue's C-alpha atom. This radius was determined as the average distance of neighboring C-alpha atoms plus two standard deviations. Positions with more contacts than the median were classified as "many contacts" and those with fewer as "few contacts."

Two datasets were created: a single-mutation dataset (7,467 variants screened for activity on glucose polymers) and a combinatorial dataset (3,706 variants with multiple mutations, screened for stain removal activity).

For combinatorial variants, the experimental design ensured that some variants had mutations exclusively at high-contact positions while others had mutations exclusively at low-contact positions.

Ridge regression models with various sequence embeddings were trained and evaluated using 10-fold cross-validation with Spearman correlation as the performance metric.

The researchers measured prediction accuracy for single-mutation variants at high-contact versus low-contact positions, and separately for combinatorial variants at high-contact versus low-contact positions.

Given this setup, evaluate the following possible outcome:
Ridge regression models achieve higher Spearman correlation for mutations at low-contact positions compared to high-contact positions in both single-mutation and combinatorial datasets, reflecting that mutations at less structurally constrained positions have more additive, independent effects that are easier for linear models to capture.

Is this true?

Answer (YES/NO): NO